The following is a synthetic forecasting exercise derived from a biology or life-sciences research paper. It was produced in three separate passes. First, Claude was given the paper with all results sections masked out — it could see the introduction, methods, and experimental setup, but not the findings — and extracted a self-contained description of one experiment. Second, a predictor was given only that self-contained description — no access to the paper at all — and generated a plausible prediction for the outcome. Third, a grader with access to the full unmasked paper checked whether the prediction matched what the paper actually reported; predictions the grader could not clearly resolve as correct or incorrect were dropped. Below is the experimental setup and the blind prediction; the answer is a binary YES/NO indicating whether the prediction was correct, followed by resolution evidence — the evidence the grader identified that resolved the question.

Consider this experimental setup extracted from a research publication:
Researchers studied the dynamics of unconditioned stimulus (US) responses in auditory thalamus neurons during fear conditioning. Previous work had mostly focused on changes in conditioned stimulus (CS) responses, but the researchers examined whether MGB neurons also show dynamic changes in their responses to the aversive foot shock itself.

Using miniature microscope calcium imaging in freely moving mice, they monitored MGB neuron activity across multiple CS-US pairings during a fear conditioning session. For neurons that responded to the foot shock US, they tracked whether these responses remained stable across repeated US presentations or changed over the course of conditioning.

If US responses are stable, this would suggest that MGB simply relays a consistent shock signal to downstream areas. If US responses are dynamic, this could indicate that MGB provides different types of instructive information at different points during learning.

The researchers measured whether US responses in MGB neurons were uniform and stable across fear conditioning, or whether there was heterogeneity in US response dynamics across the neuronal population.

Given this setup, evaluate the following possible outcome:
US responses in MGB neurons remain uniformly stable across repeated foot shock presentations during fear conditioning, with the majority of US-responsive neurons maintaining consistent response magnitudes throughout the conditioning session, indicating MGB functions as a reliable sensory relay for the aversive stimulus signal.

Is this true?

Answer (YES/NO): NO